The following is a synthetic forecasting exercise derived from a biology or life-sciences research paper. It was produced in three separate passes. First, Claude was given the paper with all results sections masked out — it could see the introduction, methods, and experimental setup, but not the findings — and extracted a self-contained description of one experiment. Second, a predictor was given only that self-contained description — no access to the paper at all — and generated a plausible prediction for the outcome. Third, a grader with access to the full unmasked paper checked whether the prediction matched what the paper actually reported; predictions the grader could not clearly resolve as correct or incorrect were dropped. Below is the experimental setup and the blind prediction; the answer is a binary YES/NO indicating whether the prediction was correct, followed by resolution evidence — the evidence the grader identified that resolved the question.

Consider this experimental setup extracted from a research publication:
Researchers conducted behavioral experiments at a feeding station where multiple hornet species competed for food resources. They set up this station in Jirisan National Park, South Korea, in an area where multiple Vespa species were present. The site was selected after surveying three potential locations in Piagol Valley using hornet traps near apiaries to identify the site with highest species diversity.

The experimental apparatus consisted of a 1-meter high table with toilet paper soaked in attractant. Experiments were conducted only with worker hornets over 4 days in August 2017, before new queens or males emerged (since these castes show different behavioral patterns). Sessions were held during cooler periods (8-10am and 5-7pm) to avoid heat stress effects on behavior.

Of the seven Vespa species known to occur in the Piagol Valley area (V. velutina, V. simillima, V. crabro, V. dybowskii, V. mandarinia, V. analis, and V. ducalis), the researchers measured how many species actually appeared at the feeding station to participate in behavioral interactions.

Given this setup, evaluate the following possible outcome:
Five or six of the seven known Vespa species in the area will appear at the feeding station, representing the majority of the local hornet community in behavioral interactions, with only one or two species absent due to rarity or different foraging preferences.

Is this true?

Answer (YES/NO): YES